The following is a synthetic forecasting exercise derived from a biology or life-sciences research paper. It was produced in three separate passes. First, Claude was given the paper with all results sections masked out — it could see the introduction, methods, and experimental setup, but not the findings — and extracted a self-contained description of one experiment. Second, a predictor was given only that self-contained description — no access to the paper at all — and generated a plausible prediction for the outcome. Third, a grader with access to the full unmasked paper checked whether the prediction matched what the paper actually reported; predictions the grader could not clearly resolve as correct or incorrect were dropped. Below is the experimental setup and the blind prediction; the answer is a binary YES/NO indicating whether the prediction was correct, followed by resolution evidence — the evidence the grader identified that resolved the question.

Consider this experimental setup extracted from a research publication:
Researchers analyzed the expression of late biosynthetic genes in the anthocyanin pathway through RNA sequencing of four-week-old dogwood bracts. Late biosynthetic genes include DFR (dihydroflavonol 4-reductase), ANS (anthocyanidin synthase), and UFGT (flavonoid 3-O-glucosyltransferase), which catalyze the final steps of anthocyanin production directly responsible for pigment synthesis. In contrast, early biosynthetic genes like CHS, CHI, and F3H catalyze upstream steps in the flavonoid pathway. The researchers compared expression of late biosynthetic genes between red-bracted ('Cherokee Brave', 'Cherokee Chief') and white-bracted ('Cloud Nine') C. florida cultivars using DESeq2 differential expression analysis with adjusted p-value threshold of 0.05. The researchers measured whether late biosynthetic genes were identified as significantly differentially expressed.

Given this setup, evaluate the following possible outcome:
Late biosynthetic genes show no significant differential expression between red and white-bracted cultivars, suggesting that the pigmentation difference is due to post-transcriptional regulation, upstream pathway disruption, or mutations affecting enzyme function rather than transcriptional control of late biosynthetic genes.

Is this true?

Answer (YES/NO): YES